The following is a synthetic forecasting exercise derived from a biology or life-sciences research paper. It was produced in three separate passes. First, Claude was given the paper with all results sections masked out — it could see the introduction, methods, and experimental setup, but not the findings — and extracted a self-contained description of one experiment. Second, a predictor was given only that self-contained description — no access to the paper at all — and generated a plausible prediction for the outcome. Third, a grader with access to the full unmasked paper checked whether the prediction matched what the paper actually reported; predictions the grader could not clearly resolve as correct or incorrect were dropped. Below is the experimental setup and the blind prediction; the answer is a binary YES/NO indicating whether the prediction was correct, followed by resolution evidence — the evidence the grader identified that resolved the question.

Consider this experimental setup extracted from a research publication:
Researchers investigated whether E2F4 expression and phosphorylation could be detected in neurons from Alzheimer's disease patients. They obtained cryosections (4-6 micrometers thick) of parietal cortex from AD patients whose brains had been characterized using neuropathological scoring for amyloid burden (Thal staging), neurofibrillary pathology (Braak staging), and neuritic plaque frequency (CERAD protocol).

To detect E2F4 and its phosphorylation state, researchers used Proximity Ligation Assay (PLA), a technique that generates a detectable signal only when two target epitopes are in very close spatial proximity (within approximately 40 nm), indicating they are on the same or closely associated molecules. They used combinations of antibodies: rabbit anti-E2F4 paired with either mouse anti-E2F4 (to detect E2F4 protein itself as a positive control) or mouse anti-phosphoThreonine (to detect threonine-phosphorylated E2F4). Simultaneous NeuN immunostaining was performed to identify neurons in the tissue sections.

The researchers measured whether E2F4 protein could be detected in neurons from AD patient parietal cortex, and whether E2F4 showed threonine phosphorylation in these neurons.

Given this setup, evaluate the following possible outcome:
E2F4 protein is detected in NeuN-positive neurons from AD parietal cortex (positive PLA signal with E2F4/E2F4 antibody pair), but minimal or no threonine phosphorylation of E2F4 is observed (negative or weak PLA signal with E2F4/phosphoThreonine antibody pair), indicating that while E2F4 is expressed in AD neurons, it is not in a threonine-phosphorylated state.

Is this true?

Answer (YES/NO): NO